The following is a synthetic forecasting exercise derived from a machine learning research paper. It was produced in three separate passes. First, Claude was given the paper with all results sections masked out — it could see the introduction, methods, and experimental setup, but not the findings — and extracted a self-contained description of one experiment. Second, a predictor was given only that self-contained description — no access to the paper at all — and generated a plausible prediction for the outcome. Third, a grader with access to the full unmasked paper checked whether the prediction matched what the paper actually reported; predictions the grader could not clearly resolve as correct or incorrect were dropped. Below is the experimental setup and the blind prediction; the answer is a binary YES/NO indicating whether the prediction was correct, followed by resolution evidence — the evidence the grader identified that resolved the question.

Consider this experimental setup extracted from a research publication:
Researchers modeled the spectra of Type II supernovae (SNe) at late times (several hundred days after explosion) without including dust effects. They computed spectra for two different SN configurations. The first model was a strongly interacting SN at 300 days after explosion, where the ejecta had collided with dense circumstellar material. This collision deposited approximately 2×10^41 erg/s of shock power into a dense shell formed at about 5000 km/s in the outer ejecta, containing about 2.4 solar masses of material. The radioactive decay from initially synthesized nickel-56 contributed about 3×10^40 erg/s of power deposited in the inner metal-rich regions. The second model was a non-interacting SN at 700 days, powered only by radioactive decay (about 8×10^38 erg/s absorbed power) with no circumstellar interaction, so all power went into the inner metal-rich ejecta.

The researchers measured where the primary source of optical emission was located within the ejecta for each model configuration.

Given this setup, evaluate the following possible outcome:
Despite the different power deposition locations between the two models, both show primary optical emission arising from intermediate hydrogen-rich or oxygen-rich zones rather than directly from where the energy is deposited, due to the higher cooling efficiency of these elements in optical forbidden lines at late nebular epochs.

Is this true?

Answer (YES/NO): NO